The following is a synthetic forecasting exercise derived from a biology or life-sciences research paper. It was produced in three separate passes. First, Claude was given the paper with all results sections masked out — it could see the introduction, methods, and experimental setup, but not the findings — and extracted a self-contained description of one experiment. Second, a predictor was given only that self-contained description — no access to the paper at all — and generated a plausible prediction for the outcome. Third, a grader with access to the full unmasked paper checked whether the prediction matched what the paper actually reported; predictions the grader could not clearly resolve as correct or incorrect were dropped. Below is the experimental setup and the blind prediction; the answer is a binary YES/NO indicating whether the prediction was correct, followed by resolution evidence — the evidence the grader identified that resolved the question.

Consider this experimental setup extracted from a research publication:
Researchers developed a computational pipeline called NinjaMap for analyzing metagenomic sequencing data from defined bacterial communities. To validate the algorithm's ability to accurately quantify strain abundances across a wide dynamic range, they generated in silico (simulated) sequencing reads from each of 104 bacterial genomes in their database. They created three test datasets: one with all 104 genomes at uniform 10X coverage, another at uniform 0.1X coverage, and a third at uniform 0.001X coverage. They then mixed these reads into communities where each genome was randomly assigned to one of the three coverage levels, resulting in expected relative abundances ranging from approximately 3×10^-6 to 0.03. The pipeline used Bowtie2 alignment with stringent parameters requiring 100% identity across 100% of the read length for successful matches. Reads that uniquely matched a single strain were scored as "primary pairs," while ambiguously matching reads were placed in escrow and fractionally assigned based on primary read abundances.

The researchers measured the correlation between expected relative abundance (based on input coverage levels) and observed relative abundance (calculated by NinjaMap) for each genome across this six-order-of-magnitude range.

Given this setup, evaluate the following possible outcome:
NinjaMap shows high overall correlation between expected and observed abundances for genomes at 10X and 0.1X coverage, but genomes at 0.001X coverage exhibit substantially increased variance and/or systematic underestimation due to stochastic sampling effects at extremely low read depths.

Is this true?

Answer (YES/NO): NO